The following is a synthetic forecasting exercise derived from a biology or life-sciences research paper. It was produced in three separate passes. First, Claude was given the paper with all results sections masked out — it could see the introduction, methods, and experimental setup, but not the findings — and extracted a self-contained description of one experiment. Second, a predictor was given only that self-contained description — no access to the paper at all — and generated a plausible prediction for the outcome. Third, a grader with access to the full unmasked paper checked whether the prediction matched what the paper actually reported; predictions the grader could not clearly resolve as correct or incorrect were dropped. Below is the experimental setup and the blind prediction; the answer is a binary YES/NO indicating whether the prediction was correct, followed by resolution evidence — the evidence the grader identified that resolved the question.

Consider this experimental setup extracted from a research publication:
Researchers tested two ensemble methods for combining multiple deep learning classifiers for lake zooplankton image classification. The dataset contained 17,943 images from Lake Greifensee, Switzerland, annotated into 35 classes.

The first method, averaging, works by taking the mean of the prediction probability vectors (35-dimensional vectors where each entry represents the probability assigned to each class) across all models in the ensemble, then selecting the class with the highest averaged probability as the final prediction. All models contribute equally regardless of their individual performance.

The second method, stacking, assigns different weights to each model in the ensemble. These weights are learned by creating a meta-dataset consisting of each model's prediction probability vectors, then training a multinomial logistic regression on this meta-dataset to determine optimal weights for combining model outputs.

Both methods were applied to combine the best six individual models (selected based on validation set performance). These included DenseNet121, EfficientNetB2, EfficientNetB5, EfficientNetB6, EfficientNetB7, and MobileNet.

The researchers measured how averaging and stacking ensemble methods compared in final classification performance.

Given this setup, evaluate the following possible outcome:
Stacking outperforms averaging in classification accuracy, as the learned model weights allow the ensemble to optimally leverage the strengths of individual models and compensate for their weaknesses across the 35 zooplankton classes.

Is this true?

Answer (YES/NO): NO